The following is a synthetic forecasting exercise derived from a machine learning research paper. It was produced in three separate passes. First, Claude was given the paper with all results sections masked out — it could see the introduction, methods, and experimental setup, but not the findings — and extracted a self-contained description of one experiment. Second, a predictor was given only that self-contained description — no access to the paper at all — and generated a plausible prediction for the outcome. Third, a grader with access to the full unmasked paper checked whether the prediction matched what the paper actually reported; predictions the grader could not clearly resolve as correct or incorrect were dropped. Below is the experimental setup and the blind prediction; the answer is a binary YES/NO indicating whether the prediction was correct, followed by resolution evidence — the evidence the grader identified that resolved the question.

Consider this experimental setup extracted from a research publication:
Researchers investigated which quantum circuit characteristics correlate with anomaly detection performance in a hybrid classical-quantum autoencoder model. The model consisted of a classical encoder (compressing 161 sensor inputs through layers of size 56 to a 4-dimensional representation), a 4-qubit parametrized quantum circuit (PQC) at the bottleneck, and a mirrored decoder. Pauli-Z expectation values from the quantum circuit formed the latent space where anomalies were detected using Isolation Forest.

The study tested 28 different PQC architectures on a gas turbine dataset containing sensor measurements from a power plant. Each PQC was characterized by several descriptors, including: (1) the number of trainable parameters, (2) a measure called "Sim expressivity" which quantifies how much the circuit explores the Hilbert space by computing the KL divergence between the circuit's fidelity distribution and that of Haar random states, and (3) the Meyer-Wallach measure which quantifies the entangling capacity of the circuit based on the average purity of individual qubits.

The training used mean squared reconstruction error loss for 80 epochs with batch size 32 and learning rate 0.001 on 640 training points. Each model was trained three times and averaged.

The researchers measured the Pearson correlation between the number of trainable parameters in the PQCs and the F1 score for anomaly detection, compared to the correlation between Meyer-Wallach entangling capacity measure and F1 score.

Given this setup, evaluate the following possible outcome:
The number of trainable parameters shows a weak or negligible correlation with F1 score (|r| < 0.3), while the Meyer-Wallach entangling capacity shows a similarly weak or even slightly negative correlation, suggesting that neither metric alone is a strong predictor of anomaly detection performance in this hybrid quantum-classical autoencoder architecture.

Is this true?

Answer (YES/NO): NO